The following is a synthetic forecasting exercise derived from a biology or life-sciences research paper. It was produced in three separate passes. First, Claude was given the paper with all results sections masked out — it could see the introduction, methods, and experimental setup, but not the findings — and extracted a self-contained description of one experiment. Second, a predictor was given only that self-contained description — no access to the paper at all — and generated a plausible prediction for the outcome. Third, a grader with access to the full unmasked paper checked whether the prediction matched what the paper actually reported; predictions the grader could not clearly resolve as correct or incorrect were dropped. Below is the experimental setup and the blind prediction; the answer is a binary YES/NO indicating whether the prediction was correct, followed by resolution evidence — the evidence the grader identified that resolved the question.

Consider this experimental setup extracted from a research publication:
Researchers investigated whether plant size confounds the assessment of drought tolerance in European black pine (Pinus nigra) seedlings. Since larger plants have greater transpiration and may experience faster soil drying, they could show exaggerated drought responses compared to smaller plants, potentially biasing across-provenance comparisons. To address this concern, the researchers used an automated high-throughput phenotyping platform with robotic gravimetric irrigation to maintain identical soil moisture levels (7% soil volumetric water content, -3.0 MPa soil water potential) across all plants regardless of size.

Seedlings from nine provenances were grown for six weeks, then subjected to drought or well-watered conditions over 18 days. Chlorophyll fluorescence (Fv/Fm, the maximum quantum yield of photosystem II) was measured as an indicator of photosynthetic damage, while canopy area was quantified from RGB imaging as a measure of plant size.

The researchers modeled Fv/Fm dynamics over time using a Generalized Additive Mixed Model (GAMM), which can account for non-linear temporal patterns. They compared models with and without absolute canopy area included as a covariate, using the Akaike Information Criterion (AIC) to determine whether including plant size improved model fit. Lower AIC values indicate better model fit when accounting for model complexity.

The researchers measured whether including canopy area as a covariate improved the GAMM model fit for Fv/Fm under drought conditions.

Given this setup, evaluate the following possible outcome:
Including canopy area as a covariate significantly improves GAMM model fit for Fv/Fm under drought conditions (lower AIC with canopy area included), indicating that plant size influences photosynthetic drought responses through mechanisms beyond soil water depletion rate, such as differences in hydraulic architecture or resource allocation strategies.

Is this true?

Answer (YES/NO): NO